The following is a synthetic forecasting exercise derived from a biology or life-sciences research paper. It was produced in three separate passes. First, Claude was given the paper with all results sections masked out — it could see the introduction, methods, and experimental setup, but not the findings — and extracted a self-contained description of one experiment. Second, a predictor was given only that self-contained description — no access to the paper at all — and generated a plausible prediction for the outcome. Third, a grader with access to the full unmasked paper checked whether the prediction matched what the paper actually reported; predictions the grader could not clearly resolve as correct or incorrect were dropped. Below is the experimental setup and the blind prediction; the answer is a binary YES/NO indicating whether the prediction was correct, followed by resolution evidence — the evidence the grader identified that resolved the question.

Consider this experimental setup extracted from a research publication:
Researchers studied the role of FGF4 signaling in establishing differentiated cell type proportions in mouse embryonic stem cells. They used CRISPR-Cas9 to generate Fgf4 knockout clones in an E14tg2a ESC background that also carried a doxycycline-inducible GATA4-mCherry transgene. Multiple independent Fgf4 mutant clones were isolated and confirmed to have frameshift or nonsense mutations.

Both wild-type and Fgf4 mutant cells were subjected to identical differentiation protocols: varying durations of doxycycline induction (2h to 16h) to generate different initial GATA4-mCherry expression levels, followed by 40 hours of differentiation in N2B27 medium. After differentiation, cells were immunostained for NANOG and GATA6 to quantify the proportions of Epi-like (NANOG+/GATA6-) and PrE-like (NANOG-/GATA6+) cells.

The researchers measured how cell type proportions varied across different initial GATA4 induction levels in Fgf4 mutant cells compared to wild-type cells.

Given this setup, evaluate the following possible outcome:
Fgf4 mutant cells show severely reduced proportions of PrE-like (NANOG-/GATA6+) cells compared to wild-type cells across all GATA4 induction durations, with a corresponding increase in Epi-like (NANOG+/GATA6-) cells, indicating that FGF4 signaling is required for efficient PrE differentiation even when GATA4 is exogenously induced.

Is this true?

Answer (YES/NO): YES